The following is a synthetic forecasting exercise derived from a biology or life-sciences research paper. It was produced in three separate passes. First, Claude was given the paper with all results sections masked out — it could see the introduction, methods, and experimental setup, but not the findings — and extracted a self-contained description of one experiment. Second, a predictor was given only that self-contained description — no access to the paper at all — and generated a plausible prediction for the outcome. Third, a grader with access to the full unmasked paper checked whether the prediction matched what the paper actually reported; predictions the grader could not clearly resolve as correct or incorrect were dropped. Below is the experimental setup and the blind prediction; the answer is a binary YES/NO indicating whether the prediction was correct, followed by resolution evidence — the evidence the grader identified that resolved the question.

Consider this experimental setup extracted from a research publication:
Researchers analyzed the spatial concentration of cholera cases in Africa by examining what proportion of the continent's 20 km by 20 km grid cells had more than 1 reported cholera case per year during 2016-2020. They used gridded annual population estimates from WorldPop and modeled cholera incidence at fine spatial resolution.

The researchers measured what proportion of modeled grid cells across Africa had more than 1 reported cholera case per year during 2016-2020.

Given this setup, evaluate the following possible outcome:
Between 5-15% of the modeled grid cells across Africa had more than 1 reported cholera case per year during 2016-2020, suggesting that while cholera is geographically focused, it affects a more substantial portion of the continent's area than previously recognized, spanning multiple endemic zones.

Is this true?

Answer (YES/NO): NO